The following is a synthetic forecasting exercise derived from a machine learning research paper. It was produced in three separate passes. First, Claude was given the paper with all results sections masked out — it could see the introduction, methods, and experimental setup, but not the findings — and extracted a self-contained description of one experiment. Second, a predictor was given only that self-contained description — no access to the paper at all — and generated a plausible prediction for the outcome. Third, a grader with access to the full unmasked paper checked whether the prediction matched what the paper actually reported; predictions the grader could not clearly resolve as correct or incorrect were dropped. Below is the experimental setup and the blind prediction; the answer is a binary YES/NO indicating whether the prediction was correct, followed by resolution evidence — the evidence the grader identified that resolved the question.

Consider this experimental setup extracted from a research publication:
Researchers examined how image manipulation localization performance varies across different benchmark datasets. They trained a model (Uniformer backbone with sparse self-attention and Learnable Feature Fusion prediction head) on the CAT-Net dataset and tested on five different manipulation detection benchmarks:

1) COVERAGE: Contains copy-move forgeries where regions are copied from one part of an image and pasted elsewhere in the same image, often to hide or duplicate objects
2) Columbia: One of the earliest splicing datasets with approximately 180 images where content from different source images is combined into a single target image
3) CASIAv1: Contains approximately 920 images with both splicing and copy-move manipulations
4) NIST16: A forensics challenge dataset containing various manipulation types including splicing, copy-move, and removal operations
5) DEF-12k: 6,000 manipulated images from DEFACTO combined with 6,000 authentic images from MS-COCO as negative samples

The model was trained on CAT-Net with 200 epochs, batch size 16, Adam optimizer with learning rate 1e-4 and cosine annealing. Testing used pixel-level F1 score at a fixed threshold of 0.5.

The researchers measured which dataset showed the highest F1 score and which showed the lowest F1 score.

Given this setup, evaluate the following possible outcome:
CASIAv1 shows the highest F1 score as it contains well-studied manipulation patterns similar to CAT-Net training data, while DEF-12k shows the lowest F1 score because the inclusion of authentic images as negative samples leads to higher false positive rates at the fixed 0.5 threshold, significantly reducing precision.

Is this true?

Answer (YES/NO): NO